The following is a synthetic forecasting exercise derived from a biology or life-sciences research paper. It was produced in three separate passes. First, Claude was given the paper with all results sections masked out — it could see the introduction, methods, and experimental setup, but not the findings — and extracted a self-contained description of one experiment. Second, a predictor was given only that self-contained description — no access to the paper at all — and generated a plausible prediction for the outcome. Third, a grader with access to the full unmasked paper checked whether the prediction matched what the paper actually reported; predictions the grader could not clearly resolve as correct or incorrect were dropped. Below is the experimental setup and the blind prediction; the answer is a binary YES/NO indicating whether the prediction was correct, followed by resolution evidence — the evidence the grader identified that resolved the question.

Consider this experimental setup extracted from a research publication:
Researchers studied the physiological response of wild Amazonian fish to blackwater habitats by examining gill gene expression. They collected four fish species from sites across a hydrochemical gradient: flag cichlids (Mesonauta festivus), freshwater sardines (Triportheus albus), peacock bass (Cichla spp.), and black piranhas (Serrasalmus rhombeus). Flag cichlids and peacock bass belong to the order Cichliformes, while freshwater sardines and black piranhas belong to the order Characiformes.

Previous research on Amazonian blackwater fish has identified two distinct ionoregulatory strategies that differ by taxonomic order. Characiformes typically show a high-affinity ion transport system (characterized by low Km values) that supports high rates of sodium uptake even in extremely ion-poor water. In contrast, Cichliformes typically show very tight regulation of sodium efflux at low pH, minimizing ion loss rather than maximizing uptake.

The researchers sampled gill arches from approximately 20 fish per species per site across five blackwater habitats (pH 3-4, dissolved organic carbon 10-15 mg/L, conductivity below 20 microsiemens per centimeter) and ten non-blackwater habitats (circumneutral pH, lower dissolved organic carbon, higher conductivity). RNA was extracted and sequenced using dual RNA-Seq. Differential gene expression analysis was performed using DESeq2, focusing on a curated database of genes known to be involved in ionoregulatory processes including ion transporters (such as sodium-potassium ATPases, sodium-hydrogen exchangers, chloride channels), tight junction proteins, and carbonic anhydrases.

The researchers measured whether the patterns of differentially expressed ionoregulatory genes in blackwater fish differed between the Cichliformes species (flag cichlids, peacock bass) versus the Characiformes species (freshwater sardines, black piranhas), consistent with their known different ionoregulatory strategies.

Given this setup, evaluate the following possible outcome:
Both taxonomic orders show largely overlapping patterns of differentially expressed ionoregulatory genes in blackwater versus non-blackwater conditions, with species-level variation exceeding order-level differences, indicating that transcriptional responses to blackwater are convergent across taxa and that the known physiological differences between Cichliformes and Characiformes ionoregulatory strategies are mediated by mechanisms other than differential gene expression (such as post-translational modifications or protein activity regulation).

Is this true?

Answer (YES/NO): NO